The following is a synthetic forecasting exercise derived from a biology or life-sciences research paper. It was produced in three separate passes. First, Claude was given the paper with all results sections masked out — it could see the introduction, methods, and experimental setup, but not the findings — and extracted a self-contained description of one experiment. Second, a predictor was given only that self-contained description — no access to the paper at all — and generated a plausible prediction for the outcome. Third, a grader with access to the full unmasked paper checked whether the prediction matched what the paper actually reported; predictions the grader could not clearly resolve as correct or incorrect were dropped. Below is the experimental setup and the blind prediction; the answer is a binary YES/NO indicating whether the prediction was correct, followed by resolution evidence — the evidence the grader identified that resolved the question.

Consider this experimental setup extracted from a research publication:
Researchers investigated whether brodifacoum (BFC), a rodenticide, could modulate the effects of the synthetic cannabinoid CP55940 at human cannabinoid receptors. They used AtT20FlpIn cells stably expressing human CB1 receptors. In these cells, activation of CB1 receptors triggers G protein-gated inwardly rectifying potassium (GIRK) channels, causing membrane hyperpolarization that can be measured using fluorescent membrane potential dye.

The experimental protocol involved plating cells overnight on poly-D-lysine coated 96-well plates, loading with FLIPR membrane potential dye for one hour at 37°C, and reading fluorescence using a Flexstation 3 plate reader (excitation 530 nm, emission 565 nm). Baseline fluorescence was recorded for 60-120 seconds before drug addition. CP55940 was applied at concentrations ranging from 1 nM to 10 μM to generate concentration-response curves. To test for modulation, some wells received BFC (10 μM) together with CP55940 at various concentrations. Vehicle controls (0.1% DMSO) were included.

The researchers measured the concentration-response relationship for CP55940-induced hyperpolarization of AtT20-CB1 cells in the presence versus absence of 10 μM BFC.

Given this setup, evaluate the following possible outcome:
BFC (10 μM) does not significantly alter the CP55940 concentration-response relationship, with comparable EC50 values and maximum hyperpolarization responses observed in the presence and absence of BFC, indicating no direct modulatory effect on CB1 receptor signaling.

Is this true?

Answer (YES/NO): YES